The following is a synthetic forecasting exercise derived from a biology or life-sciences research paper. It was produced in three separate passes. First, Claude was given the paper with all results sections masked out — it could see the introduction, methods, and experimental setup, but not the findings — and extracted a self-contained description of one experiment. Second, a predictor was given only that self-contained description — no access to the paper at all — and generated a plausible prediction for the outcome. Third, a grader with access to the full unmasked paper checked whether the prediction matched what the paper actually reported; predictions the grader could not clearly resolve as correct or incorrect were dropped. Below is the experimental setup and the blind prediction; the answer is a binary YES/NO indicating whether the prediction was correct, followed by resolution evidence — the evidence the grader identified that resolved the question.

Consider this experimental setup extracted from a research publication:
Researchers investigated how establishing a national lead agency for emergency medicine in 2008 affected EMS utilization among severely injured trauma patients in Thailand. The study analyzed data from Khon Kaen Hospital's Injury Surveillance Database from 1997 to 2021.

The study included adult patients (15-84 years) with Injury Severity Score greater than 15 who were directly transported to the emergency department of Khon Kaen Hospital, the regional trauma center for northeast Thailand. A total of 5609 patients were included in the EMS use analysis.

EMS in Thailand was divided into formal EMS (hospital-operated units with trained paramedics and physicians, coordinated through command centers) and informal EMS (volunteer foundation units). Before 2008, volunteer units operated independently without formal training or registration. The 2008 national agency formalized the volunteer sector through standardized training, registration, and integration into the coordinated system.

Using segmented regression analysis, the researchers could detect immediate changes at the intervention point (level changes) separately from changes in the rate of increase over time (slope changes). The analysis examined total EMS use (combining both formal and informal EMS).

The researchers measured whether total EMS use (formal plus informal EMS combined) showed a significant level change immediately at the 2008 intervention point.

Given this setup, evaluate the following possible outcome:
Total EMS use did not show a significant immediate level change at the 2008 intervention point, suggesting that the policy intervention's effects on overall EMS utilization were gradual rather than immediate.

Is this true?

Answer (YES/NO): NO